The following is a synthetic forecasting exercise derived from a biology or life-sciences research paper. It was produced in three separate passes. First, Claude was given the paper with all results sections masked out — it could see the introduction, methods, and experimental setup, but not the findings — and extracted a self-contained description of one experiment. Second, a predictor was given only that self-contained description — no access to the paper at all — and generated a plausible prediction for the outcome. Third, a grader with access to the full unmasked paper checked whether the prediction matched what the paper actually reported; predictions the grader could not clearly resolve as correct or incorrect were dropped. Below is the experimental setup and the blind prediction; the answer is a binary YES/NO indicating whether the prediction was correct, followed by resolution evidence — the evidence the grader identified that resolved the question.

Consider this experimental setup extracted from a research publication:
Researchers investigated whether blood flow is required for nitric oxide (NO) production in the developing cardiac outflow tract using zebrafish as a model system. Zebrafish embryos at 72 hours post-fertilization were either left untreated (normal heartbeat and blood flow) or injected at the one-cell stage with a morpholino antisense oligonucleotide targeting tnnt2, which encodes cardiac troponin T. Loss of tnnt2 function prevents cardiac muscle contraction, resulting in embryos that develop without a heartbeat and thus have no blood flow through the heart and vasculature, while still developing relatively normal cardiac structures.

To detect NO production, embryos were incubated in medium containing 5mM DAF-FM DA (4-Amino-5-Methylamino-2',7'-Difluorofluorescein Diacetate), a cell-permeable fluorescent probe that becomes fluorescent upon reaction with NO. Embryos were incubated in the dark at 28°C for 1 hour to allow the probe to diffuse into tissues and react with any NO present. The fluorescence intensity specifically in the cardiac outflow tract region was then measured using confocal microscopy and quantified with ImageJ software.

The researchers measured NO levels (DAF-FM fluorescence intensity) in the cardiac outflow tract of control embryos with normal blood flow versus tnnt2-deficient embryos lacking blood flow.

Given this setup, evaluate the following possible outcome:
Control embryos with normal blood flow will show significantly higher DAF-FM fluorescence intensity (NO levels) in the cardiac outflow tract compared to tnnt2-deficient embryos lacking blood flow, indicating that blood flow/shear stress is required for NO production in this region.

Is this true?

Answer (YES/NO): YES